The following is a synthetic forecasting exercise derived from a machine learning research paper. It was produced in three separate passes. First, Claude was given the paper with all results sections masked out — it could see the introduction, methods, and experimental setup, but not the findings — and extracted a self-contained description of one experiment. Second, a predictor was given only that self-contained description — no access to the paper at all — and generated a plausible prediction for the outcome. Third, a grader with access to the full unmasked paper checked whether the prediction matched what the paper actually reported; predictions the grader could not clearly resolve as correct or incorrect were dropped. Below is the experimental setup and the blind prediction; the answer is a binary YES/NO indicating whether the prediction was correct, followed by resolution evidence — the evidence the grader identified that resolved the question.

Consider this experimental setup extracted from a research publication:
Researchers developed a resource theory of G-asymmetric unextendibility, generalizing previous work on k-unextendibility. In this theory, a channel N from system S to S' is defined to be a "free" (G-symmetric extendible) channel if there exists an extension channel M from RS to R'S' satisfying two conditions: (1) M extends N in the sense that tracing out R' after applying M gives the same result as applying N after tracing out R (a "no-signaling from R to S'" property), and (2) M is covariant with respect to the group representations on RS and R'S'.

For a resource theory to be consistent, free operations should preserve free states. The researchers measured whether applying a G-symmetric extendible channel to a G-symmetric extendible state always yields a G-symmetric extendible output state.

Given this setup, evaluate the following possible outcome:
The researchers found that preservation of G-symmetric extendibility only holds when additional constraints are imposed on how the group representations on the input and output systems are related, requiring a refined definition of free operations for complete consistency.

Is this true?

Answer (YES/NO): NO